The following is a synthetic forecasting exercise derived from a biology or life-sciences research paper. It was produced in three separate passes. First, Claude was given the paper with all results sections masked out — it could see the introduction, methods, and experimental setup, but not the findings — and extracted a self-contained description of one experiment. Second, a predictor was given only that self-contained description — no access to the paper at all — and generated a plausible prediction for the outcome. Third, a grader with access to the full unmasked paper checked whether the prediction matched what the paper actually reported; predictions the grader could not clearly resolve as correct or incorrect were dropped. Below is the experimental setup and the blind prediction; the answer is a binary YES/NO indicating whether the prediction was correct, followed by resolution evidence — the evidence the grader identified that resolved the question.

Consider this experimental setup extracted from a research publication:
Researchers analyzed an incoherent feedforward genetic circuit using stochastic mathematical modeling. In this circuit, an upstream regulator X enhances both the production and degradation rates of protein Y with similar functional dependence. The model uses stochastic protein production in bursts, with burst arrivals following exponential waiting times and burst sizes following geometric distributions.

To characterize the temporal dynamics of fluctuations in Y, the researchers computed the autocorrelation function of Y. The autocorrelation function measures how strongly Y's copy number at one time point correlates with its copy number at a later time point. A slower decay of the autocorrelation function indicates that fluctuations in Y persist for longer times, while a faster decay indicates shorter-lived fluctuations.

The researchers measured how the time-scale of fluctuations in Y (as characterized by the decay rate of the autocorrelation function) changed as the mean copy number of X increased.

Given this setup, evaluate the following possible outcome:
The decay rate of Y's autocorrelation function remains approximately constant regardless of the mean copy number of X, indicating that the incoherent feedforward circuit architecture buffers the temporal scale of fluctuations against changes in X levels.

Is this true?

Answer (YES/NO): NO